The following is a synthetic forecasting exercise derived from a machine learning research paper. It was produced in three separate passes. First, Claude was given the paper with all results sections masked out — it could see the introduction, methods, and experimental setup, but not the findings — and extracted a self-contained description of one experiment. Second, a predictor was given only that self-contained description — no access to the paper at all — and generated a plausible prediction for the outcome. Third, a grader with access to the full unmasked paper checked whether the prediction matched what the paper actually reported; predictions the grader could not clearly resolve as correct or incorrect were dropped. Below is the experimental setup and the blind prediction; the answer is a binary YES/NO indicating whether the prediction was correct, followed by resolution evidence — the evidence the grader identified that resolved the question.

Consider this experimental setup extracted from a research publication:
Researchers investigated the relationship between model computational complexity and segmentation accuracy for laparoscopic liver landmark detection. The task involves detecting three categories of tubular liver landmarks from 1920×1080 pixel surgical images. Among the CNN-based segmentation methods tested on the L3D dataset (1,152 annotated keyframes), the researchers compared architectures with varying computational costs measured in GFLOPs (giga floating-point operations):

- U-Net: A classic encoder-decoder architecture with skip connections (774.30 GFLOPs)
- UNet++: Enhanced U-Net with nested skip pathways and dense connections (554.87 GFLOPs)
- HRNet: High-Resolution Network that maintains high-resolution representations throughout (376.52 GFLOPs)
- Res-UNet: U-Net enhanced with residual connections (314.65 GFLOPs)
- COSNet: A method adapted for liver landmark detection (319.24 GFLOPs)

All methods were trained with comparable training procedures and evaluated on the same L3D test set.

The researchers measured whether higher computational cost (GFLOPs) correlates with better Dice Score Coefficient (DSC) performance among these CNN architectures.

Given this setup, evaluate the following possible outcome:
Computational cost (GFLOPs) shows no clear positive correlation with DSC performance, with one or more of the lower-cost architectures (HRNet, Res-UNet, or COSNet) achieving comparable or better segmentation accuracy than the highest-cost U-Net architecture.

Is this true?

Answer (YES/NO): YES